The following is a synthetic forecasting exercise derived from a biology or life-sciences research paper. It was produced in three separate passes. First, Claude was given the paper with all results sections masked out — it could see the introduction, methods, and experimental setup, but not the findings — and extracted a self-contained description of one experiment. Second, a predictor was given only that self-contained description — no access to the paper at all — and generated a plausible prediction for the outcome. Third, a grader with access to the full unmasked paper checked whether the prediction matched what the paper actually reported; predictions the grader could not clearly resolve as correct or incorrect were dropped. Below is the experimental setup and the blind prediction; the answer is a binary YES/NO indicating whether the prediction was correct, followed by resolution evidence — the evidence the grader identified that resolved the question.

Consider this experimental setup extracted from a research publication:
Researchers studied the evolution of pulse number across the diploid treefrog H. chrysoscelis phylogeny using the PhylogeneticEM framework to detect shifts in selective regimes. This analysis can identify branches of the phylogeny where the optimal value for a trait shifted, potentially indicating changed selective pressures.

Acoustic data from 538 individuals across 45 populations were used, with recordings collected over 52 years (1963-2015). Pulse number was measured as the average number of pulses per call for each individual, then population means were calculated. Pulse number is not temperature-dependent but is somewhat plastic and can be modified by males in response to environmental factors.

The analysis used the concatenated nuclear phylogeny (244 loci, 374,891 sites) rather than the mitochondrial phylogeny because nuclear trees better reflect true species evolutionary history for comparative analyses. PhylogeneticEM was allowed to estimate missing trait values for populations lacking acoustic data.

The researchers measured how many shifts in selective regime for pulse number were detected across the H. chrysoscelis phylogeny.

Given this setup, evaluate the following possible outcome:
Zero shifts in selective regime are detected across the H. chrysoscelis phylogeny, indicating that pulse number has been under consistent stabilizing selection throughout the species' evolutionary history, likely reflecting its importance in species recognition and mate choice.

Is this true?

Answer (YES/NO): NO